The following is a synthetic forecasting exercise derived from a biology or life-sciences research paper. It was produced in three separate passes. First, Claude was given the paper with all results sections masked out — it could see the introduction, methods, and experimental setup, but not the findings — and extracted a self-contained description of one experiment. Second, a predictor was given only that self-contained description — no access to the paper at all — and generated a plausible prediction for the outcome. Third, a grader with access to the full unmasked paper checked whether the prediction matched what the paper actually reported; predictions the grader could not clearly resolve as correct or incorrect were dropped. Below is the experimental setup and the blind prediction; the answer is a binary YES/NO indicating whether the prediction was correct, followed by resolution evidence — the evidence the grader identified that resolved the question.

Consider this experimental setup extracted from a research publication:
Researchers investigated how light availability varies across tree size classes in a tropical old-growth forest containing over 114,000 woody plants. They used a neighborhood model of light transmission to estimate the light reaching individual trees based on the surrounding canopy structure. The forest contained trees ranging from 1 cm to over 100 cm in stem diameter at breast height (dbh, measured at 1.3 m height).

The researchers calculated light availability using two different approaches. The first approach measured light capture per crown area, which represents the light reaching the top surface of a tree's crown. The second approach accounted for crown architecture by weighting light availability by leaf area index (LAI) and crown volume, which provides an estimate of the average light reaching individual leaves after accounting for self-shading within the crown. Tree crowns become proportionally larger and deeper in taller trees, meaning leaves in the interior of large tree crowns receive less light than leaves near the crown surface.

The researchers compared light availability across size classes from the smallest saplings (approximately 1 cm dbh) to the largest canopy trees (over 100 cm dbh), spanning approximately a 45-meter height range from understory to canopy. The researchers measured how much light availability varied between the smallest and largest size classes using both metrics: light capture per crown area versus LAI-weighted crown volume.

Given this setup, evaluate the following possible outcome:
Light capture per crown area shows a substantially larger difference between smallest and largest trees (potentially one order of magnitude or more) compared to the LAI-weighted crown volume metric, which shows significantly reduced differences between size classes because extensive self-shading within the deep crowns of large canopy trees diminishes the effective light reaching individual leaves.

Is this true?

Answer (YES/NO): YES